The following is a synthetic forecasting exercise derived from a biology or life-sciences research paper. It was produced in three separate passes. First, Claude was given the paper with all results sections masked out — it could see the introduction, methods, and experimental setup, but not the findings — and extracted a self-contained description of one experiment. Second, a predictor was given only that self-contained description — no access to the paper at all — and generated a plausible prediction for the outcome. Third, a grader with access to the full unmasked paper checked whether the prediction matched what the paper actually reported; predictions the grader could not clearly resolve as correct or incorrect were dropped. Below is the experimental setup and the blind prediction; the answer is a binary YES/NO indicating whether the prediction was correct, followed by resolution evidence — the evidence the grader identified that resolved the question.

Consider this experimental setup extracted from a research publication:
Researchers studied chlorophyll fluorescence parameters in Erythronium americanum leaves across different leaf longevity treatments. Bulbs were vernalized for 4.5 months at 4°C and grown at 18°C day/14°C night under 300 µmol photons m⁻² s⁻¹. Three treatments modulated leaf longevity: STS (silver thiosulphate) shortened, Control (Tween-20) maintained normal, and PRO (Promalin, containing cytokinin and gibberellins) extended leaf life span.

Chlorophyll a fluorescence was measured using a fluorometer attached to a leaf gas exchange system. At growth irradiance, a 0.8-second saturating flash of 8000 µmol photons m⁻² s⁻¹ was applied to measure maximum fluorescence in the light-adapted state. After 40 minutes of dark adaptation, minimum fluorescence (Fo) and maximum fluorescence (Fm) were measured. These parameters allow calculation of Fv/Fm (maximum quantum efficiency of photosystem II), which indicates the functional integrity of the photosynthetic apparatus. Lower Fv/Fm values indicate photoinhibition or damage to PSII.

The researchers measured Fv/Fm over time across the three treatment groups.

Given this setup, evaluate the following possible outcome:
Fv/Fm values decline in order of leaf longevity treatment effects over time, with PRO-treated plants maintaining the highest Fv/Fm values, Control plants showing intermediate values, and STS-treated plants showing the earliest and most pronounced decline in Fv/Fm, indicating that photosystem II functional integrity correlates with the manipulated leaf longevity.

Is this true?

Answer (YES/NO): NO